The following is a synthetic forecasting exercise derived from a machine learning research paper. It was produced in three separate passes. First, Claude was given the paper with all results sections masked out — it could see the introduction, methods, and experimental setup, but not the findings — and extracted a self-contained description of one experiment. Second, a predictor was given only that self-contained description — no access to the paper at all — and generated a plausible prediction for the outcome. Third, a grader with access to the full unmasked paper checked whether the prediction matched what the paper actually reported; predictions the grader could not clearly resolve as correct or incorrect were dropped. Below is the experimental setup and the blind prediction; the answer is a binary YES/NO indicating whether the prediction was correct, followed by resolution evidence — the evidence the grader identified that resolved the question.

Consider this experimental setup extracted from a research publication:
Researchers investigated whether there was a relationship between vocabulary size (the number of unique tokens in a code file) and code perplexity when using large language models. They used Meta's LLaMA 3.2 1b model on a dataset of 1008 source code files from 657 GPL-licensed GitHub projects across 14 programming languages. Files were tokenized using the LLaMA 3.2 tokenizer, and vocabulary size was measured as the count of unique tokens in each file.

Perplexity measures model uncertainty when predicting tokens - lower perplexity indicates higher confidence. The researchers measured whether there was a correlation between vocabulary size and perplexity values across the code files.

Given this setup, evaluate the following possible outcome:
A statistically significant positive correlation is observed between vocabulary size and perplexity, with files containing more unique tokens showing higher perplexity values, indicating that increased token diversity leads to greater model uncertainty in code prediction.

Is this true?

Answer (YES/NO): NO